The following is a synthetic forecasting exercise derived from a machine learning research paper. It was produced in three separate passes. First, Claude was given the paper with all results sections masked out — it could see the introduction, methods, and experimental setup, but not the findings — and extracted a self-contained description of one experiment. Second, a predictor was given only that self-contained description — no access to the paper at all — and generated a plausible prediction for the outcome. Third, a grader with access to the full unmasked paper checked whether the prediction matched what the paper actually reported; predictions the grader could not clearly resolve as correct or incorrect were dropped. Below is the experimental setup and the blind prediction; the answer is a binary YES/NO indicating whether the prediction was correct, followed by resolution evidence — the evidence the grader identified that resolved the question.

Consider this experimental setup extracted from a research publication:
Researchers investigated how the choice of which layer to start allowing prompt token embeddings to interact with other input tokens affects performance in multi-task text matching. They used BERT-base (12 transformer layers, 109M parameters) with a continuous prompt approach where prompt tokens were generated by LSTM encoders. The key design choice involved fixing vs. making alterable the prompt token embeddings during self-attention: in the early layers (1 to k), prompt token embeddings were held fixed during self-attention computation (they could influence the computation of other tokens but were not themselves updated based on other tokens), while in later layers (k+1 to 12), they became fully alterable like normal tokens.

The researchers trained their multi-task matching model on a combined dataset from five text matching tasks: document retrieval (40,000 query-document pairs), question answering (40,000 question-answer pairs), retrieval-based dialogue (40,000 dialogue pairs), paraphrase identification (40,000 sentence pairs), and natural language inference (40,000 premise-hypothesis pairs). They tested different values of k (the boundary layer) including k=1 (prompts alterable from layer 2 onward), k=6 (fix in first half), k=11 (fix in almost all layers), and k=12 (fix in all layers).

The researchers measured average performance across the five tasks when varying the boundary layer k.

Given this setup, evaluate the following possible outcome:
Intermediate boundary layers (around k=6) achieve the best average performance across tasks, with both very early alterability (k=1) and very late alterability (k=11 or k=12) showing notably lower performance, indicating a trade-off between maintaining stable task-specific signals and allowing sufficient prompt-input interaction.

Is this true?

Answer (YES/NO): NO